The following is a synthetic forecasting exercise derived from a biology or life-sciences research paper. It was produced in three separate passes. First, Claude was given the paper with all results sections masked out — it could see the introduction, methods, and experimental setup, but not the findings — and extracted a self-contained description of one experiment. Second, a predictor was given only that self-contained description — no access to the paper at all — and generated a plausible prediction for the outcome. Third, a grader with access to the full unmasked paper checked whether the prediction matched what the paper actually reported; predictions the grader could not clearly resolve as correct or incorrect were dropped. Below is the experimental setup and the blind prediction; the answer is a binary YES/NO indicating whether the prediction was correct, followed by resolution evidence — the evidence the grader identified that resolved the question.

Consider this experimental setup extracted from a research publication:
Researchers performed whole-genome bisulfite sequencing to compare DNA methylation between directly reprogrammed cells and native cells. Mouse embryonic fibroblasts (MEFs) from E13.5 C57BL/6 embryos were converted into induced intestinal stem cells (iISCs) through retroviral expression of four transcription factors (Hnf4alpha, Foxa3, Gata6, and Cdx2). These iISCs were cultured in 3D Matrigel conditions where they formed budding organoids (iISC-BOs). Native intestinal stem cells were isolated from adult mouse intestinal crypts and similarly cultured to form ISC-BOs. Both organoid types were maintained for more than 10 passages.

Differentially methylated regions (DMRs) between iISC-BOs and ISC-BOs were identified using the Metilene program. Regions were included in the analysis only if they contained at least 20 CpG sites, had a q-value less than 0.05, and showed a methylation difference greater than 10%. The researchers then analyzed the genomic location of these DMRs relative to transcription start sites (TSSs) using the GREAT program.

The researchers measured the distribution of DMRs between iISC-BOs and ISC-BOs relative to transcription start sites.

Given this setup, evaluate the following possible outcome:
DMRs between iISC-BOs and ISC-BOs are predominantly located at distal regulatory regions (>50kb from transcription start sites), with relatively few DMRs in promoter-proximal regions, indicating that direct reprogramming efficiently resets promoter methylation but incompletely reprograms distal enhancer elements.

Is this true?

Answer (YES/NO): NO